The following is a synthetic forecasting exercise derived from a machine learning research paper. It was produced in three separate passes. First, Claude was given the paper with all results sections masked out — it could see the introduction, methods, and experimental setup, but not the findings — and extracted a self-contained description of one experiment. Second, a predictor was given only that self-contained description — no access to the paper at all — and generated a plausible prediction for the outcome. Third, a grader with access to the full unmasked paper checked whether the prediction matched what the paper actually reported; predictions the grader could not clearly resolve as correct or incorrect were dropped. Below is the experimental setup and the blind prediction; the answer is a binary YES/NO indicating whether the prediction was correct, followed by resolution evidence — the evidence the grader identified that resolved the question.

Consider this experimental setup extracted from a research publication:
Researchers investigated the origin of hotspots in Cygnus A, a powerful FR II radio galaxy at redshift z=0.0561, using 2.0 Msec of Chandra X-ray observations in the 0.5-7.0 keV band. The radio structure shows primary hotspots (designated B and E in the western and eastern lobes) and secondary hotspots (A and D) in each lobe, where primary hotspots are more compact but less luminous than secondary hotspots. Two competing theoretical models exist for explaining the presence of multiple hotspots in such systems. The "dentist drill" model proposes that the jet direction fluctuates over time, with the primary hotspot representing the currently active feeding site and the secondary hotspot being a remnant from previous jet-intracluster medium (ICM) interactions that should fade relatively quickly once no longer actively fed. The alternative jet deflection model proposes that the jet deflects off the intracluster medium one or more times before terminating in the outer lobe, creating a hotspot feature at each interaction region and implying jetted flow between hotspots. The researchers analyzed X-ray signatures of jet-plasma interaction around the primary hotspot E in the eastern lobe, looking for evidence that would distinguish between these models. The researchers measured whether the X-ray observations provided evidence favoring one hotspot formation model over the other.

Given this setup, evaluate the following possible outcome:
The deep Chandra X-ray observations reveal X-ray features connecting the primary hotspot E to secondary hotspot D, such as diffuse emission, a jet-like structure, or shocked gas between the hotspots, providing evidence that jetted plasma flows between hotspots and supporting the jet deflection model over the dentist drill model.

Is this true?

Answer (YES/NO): NO